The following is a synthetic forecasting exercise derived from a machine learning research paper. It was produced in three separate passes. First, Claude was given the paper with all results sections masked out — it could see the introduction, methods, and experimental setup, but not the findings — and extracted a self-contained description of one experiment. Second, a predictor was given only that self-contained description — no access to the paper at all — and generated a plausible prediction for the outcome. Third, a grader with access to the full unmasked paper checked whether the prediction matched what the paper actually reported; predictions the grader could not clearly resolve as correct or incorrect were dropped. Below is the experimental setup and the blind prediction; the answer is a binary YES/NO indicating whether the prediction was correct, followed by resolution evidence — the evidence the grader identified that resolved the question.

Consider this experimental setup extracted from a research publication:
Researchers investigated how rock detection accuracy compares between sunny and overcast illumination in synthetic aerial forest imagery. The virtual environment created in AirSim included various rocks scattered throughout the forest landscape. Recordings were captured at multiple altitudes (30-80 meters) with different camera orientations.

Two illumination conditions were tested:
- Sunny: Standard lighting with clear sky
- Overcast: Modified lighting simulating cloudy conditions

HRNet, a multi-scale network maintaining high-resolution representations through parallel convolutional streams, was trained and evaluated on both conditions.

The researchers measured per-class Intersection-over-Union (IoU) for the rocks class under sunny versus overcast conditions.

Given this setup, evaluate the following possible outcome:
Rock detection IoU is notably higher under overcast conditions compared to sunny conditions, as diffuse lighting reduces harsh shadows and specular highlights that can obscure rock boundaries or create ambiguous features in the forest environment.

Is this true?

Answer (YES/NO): NO